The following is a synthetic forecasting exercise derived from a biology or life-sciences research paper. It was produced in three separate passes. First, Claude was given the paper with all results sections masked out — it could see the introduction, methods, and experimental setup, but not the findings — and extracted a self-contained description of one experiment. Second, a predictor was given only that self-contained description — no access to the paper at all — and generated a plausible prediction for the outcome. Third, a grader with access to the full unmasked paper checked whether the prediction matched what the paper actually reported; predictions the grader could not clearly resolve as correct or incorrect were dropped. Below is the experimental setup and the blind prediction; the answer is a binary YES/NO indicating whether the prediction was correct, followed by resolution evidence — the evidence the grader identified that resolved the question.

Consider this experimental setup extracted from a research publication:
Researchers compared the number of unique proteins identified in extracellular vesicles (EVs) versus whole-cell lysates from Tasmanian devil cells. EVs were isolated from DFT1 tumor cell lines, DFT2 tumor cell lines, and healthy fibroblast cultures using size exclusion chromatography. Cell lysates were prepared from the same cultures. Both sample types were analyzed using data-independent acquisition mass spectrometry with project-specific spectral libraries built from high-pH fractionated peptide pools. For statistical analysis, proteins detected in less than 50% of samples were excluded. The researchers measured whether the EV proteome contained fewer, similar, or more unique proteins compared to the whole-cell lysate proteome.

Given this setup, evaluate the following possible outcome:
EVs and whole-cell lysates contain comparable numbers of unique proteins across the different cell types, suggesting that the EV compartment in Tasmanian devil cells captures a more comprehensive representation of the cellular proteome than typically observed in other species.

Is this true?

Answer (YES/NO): NO